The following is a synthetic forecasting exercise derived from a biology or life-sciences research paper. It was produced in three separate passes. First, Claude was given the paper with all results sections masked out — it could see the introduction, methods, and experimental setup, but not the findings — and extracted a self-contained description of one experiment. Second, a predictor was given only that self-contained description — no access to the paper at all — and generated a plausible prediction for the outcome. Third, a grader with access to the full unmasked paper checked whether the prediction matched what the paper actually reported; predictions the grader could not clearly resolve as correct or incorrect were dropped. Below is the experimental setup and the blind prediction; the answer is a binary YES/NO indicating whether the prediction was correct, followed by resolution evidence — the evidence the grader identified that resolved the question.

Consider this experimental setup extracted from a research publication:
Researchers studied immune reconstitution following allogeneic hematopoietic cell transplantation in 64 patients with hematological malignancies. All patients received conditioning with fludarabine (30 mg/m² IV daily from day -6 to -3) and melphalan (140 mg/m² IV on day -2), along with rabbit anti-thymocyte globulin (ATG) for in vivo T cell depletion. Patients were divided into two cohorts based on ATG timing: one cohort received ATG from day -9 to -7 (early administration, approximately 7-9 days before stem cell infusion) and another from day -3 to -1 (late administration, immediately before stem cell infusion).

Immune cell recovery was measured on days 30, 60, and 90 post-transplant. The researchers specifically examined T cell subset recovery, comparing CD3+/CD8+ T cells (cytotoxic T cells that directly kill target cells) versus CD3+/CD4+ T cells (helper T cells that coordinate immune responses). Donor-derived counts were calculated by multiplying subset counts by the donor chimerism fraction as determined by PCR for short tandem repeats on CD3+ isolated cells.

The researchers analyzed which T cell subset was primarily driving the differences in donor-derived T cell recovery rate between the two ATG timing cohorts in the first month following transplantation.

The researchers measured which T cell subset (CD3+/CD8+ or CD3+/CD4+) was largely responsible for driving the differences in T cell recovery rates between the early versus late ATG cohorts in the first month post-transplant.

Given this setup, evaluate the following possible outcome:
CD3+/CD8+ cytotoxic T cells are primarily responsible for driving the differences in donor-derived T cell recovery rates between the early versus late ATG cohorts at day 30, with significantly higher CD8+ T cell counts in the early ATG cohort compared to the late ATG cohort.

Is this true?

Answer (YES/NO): YES